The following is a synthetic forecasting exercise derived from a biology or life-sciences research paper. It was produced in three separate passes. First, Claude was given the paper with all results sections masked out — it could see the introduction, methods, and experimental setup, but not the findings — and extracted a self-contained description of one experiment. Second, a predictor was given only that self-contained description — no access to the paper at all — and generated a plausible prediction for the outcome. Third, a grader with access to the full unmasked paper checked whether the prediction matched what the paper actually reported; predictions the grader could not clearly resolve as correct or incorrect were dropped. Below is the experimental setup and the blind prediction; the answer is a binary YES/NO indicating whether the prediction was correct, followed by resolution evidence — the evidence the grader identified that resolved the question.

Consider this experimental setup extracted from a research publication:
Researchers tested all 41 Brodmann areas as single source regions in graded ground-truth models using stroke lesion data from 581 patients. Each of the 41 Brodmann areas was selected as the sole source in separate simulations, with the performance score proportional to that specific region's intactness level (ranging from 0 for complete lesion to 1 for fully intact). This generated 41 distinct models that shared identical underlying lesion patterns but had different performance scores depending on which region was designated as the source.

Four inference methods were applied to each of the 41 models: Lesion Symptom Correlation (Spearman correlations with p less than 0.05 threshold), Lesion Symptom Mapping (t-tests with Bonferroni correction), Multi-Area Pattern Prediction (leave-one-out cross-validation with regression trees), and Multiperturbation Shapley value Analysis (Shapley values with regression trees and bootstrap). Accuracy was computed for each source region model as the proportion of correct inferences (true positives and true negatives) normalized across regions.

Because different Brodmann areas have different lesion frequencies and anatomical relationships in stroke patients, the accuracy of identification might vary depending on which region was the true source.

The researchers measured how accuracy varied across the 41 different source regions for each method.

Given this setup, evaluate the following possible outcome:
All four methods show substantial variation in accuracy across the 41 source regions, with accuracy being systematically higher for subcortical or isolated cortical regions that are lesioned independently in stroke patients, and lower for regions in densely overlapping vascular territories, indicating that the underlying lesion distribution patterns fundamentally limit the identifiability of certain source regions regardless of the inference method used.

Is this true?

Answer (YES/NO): NO